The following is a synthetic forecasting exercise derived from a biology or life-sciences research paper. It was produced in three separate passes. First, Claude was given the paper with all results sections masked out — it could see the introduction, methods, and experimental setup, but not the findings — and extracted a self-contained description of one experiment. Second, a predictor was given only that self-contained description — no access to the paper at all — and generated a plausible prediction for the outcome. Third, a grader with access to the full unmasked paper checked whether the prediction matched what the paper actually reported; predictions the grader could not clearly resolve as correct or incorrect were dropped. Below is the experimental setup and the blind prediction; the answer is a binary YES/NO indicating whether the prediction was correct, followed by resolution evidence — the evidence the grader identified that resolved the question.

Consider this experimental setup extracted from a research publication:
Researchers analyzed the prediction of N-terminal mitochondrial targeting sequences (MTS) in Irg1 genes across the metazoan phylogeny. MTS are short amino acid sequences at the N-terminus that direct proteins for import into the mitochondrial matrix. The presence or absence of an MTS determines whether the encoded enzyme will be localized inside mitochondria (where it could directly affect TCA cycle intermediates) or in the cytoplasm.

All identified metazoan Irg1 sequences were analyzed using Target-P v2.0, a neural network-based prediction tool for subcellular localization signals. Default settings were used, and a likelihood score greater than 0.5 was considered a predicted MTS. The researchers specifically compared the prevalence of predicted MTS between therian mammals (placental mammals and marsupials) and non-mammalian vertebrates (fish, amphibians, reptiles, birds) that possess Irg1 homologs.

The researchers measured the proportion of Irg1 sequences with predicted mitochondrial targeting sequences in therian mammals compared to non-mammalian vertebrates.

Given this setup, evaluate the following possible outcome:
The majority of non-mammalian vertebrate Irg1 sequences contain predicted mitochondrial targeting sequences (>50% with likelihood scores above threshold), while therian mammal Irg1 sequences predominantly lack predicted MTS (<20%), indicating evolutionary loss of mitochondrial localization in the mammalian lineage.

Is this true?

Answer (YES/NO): NO